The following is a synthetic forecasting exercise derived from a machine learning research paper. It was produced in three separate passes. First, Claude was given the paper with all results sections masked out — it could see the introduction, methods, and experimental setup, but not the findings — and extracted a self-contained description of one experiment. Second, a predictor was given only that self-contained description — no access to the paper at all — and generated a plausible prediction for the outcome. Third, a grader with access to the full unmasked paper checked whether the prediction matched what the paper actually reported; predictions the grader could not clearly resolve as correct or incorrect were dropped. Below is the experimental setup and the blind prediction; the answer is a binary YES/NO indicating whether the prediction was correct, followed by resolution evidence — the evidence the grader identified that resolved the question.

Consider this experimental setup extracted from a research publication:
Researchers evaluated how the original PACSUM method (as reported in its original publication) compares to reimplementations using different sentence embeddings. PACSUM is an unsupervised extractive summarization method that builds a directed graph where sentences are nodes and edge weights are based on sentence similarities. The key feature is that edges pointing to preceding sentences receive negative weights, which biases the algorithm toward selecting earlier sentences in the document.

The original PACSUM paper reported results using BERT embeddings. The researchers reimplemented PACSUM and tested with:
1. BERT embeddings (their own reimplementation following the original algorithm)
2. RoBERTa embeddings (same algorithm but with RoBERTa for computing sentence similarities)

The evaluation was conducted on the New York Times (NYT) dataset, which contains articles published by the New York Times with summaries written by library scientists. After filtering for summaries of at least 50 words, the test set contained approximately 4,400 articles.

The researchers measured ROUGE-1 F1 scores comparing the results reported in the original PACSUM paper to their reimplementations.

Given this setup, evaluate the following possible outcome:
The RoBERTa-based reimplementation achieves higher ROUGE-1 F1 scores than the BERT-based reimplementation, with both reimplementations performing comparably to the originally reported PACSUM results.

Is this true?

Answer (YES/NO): NO